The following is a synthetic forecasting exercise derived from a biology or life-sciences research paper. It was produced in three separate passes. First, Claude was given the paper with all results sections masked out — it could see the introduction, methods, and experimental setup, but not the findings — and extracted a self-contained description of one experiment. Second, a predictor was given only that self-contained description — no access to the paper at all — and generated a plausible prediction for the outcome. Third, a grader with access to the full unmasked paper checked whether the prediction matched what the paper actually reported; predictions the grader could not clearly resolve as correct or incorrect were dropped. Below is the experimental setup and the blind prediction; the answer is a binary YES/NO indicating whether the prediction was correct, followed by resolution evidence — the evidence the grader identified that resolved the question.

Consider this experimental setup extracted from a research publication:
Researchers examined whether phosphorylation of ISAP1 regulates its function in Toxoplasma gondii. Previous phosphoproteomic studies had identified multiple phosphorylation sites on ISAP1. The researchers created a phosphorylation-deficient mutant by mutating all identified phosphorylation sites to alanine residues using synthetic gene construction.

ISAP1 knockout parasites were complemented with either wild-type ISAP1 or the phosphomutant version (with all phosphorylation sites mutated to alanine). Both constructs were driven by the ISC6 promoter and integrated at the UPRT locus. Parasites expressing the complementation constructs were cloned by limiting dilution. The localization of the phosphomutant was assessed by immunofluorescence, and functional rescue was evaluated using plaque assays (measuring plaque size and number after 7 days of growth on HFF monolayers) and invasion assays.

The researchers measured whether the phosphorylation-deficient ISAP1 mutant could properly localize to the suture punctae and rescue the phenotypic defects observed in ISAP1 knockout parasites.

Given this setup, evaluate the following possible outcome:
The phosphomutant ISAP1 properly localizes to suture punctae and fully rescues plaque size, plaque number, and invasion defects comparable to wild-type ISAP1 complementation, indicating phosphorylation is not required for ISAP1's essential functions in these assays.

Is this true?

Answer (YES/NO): NO